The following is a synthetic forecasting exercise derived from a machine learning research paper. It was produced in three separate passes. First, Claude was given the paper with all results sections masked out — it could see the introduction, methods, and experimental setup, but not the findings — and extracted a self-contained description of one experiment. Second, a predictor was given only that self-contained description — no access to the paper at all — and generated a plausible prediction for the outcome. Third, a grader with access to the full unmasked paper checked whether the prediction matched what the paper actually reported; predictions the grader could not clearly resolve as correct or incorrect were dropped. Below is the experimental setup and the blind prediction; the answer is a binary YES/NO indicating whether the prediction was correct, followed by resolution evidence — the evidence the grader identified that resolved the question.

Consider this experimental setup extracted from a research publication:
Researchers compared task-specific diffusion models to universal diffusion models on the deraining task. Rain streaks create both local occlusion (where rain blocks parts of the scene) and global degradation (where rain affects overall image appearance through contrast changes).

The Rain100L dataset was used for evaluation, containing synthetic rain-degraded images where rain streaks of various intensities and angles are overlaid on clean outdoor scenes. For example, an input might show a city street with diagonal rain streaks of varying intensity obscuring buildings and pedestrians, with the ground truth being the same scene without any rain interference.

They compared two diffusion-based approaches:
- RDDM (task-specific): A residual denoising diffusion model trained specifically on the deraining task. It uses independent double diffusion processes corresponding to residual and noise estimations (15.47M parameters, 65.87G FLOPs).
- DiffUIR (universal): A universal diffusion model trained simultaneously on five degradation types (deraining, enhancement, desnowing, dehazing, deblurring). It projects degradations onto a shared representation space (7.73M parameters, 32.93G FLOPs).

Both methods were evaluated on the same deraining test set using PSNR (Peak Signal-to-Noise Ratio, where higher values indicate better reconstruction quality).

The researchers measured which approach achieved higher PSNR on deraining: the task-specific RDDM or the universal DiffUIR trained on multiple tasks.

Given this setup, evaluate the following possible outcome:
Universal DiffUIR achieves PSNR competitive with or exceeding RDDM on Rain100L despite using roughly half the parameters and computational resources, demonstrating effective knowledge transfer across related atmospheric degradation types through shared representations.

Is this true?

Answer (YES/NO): YES